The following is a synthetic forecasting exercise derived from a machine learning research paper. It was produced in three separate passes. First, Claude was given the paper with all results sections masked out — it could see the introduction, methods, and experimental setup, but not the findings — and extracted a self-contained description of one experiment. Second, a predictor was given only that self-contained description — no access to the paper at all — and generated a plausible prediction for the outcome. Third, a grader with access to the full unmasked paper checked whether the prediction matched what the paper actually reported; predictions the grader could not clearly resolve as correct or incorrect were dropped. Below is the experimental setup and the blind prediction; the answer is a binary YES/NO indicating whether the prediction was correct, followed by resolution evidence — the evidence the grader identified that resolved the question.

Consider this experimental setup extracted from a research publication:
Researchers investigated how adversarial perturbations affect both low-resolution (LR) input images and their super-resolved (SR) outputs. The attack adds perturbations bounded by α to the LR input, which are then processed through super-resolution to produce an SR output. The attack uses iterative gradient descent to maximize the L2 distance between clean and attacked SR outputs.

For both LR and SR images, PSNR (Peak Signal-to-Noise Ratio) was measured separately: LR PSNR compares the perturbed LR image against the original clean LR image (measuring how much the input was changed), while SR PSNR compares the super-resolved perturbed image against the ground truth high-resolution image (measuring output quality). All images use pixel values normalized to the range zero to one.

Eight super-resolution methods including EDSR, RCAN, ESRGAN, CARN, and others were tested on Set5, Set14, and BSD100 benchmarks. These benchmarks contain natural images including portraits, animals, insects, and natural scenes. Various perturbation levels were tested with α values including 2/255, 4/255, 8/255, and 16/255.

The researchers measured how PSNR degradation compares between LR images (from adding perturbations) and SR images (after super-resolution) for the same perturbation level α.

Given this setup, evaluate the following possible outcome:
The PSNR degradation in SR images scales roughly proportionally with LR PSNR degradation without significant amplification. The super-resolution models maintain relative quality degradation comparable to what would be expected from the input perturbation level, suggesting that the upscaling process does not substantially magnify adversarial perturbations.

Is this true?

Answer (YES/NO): NO